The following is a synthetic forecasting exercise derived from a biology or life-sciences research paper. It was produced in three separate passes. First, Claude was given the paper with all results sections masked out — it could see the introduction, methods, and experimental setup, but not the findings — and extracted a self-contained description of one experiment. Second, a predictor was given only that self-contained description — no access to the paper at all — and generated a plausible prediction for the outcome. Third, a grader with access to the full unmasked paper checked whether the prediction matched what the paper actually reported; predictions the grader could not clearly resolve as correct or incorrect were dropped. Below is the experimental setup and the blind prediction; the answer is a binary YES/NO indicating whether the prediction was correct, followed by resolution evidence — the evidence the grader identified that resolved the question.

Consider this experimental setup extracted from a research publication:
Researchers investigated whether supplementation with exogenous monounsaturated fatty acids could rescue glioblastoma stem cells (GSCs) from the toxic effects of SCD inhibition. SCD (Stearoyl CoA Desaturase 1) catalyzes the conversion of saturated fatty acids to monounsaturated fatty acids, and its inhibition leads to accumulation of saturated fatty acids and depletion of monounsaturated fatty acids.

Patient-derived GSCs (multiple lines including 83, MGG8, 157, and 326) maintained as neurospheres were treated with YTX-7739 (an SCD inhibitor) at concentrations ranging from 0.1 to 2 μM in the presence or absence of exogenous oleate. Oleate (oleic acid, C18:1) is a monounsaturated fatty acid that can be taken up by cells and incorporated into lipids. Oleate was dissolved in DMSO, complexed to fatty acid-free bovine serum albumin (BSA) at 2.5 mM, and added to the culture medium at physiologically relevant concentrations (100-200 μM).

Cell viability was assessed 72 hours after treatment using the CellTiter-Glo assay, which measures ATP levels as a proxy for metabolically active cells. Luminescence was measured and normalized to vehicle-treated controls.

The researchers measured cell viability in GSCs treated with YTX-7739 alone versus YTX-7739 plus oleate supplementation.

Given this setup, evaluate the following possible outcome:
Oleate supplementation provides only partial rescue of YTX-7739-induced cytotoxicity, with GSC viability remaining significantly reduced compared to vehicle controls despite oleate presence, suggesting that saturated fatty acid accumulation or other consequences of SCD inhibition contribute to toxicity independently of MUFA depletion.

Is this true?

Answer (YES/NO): NO